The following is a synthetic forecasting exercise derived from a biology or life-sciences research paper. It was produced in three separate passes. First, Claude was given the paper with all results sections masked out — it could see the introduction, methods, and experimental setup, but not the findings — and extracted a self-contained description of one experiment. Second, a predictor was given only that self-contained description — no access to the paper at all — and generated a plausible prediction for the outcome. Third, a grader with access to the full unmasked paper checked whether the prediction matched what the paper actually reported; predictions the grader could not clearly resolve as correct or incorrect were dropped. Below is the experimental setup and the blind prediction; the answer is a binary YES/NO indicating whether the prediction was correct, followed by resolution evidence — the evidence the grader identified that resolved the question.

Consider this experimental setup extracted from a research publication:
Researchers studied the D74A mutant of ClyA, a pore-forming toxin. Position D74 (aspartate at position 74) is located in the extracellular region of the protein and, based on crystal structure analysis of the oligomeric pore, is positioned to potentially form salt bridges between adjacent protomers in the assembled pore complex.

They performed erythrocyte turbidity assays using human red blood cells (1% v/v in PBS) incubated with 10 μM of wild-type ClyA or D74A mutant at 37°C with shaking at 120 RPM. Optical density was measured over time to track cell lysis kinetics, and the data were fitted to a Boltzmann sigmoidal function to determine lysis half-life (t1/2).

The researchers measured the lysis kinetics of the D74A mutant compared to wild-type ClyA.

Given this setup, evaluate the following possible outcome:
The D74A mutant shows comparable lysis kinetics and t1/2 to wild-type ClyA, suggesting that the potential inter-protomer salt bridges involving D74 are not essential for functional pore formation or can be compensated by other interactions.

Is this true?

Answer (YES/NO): YES